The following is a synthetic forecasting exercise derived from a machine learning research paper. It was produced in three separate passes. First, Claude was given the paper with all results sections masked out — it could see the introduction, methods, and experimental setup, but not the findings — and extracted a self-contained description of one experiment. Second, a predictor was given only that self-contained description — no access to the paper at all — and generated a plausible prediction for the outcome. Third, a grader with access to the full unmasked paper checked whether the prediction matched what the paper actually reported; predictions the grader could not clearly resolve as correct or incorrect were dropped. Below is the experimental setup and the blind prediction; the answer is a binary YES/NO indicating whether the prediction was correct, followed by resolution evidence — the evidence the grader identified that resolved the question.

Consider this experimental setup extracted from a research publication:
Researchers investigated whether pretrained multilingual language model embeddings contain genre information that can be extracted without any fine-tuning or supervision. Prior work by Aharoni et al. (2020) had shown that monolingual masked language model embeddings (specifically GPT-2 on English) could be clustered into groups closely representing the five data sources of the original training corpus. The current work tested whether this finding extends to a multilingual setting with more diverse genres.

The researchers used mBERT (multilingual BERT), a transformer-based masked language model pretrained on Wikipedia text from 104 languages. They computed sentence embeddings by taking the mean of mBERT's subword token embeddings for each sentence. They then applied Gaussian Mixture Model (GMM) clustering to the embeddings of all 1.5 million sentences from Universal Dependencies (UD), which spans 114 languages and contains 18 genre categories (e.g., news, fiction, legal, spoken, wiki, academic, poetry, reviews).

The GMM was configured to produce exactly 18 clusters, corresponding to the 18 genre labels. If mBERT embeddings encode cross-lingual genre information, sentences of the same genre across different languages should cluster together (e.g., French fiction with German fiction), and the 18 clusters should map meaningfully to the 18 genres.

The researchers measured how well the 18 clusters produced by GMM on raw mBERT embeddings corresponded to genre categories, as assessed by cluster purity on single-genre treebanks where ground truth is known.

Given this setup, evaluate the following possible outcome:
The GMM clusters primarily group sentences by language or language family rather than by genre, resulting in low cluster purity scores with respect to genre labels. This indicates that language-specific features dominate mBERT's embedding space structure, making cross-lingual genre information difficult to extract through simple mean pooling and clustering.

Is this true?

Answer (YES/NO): NO